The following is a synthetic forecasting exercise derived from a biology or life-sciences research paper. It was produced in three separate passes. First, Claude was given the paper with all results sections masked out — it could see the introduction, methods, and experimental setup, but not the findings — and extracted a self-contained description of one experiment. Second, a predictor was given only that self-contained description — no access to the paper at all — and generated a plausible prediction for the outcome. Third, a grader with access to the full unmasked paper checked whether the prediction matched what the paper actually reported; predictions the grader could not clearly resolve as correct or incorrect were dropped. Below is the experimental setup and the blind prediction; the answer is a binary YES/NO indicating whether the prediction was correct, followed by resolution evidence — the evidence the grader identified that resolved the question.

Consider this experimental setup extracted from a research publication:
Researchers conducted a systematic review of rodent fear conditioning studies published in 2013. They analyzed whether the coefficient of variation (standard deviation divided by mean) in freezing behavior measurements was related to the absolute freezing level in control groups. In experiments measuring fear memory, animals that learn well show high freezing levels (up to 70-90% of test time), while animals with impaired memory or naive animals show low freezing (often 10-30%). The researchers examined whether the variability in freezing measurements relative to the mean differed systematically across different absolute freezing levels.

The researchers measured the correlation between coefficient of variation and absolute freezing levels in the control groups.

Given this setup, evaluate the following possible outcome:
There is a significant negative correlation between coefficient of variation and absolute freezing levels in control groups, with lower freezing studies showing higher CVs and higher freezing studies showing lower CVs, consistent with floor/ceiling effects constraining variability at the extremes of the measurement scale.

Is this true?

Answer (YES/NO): YES